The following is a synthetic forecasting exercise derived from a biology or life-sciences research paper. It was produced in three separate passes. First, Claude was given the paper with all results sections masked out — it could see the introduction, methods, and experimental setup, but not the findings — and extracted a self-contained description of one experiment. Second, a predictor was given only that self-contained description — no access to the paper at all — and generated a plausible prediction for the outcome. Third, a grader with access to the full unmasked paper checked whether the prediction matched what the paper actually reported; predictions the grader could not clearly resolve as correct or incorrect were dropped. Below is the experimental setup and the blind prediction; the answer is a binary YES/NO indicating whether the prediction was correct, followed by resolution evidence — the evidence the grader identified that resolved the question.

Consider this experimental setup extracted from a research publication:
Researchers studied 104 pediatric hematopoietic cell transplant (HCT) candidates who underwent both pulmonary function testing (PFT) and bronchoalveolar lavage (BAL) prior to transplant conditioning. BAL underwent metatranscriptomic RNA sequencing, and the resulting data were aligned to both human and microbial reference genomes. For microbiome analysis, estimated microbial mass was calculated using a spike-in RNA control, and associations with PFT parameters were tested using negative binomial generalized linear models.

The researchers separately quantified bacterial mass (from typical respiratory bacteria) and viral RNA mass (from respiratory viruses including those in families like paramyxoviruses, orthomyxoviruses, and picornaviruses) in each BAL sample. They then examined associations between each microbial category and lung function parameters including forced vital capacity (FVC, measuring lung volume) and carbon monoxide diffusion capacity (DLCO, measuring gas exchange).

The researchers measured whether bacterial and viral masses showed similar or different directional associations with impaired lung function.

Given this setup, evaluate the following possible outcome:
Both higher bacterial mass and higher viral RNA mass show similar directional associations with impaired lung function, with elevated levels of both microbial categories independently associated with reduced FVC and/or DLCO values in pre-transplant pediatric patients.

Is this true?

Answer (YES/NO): NO